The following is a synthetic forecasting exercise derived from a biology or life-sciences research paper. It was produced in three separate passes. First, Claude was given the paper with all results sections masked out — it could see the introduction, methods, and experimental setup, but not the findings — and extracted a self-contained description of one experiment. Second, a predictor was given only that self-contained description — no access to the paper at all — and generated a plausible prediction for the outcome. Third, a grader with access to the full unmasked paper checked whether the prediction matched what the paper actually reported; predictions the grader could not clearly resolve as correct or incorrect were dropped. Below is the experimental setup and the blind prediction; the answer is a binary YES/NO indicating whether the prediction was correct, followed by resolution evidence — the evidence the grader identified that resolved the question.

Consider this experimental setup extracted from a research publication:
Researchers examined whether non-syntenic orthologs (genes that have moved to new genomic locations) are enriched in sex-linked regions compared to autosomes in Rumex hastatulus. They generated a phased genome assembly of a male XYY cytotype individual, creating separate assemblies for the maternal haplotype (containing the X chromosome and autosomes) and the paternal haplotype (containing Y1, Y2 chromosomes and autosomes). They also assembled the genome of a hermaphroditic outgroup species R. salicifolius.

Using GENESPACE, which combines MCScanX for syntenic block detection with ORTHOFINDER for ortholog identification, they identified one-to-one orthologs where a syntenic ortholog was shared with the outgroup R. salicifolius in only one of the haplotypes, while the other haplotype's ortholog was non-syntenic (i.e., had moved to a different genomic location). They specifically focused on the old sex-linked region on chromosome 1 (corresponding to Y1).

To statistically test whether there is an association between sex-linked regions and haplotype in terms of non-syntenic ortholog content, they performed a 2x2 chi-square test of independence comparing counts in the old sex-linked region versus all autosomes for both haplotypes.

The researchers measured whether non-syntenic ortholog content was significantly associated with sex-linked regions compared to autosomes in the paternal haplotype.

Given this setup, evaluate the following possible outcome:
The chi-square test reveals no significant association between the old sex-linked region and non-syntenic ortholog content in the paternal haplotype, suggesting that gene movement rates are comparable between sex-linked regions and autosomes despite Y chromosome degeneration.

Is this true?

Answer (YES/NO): NO